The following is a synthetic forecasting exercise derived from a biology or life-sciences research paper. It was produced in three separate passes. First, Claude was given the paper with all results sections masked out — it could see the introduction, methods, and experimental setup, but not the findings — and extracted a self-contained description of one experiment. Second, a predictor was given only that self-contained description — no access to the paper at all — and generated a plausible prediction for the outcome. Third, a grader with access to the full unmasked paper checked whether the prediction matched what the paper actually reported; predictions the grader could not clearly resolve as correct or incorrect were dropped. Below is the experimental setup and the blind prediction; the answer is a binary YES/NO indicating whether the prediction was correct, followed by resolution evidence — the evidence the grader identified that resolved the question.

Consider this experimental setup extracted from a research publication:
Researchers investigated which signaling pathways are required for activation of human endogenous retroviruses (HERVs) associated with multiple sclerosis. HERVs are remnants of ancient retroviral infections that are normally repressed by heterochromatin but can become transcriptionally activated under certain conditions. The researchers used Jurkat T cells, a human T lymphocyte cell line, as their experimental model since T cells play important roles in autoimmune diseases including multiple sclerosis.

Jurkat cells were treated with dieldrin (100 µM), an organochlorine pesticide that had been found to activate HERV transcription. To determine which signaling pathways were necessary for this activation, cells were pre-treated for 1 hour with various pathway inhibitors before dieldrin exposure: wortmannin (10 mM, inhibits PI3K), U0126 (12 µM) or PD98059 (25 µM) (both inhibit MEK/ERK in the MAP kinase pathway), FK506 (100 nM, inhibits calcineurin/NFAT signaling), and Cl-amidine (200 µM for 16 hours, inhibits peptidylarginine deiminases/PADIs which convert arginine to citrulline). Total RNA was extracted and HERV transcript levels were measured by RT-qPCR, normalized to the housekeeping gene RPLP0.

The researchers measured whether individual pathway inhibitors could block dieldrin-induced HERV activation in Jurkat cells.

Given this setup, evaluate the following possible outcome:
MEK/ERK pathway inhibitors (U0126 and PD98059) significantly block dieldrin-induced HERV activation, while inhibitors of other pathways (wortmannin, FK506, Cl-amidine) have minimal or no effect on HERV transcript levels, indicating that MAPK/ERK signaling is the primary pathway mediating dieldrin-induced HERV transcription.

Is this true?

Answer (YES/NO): NO